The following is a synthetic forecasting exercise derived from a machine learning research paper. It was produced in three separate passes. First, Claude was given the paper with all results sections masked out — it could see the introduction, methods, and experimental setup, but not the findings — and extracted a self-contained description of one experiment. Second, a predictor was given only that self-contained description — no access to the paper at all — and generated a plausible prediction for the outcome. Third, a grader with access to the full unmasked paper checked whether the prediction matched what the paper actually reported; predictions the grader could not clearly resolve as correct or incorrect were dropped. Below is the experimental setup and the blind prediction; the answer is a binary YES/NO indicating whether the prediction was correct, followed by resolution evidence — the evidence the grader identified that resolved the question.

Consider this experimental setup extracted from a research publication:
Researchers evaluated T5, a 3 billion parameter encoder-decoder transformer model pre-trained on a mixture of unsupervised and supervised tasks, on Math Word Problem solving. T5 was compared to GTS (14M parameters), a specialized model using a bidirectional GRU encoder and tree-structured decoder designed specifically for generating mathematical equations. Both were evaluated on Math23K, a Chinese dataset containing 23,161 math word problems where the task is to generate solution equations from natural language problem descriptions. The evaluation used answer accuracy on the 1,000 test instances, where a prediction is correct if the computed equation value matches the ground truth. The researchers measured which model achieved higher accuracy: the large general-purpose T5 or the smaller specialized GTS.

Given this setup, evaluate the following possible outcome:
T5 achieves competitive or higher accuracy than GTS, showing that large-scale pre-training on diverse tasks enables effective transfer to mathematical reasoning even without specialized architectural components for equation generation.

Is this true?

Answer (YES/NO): NO